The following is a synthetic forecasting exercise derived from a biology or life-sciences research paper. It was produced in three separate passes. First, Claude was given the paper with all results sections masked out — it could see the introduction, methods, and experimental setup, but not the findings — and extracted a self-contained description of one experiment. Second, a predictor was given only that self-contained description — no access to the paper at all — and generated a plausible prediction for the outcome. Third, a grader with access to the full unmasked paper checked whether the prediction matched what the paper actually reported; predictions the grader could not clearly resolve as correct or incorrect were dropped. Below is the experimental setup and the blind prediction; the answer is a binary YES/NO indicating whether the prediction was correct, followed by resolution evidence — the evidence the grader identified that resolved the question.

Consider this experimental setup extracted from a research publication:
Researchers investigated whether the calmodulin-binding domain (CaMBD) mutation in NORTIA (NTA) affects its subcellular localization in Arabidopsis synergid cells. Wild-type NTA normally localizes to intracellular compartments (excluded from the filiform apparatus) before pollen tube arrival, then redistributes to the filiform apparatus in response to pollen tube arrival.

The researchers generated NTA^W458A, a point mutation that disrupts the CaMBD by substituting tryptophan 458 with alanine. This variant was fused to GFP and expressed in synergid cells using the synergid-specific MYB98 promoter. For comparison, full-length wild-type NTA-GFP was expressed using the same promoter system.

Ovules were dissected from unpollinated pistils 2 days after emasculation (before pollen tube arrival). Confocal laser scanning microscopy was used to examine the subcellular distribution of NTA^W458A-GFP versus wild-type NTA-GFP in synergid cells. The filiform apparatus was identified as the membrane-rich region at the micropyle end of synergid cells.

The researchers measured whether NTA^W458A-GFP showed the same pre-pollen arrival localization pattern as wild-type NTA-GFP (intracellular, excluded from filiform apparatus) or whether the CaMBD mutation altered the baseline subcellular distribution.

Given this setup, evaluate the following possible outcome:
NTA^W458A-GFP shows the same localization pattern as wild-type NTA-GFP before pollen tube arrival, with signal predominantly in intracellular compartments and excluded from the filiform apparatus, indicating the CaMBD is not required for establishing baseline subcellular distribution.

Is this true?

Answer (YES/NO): YES